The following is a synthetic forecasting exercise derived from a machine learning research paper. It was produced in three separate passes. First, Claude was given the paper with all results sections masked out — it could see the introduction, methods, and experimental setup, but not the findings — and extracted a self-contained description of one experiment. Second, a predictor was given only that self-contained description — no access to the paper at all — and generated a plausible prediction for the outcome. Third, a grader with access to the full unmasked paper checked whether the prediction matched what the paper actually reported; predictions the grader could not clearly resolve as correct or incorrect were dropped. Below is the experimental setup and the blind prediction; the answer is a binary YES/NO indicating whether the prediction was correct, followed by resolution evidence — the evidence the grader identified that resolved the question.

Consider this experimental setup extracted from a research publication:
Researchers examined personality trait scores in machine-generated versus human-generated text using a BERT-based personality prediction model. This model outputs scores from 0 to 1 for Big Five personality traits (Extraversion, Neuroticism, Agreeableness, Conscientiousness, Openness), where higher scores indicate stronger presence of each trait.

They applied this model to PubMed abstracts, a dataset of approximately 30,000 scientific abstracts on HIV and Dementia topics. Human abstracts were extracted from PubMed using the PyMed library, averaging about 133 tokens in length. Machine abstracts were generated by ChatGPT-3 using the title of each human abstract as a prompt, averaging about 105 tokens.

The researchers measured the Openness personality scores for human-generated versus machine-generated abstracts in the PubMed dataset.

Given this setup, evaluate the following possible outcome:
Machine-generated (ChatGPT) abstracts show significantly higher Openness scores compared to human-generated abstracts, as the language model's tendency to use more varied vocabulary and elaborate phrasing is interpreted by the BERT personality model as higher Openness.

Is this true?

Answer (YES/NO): NO